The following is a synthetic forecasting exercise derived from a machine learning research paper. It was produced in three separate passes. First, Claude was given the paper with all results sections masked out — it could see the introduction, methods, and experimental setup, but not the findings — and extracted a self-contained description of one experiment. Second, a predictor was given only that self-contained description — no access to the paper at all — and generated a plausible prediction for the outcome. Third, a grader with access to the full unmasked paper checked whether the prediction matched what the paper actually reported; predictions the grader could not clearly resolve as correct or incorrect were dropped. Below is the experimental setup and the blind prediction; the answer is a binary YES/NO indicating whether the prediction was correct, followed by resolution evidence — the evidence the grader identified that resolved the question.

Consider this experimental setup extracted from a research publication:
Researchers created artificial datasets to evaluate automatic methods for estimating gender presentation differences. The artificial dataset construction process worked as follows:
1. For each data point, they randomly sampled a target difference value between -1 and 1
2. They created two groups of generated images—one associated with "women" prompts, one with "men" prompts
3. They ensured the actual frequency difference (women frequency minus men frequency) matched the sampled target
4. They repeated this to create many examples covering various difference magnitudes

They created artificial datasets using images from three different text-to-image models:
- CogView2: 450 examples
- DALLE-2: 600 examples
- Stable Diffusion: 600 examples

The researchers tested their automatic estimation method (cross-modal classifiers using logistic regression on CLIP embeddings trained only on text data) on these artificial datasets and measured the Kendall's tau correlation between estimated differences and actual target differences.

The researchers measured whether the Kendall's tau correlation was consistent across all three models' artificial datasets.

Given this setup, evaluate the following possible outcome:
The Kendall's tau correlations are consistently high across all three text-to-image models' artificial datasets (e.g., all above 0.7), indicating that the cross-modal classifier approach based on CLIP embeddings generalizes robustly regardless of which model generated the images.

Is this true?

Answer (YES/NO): NO